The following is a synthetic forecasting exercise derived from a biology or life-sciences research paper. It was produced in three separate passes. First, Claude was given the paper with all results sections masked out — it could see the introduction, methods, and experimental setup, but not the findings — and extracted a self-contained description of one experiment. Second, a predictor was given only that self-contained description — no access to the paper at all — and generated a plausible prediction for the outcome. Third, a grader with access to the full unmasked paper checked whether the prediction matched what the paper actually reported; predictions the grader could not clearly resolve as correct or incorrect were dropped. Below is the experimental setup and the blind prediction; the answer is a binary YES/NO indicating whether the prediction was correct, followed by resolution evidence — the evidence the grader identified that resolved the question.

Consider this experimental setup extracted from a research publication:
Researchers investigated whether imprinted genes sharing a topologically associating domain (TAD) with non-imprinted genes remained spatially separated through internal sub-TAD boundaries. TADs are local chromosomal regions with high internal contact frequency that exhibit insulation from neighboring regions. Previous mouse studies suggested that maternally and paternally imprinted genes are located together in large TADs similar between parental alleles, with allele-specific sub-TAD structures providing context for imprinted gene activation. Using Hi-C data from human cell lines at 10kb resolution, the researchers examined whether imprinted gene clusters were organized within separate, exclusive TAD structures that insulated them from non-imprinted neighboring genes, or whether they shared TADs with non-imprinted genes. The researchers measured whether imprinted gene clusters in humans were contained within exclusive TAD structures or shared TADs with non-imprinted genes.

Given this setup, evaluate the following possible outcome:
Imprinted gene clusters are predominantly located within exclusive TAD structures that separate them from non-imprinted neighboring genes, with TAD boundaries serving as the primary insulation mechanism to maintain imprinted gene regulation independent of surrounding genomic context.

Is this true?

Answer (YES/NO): NO